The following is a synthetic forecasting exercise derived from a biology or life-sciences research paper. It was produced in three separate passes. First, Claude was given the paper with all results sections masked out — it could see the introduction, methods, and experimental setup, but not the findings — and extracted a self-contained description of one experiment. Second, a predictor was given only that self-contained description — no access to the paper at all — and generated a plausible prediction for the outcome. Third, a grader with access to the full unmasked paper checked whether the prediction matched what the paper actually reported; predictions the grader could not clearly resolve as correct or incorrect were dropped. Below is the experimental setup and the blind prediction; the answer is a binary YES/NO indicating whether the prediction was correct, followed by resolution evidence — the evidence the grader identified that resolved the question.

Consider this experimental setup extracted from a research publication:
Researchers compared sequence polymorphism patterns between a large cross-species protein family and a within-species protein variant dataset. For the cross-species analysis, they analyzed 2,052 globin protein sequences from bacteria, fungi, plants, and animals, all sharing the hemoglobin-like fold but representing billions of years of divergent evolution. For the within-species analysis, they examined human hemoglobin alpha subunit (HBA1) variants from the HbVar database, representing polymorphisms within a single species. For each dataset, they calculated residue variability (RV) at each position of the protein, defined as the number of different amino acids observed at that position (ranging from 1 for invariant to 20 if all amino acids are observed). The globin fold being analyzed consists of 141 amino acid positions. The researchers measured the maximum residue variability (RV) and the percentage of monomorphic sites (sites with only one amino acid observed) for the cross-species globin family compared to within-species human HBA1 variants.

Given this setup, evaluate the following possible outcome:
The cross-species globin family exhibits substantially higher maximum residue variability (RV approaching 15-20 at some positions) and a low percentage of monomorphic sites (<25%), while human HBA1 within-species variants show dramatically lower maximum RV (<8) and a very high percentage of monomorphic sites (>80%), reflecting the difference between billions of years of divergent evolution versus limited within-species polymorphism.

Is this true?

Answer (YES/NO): NO